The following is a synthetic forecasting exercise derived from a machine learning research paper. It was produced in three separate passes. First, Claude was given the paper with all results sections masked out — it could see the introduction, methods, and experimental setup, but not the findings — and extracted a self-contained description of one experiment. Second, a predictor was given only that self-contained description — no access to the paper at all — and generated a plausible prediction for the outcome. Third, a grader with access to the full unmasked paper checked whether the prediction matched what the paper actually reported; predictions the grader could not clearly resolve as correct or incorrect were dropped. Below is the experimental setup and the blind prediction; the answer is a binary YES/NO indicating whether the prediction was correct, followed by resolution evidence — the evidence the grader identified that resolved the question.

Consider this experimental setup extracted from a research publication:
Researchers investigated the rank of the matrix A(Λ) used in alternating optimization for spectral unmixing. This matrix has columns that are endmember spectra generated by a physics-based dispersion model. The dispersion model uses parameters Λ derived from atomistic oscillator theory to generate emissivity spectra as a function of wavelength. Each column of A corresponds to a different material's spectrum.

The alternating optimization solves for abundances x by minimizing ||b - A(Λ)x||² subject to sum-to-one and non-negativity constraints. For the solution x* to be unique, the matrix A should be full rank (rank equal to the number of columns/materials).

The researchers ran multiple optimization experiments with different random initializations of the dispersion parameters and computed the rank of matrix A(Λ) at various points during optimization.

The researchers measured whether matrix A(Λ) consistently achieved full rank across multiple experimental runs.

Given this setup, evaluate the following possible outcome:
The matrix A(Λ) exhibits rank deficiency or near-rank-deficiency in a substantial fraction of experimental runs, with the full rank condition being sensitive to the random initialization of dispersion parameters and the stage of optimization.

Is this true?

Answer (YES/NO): NO